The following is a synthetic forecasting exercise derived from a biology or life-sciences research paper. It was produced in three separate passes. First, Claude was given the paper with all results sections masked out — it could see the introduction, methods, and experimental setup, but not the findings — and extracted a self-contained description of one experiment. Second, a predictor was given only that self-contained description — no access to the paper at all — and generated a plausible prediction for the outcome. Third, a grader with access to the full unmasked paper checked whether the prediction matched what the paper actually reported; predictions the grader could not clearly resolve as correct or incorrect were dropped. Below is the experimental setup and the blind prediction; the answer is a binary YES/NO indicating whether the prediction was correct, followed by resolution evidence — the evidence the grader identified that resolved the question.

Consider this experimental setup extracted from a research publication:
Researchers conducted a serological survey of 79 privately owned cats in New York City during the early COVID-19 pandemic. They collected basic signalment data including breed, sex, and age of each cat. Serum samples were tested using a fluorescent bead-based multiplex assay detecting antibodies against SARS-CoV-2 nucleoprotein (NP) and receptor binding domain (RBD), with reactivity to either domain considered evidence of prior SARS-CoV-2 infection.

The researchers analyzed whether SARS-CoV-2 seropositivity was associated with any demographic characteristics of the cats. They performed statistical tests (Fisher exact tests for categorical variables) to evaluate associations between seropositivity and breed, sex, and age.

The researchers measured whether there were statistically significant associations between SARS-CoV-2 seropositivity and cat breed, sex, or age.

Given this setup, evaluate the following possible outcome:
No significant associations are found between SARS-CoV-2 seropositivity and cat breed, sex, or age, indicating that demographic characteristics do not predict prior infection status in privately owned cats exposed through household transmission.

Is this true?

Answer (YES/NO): YES